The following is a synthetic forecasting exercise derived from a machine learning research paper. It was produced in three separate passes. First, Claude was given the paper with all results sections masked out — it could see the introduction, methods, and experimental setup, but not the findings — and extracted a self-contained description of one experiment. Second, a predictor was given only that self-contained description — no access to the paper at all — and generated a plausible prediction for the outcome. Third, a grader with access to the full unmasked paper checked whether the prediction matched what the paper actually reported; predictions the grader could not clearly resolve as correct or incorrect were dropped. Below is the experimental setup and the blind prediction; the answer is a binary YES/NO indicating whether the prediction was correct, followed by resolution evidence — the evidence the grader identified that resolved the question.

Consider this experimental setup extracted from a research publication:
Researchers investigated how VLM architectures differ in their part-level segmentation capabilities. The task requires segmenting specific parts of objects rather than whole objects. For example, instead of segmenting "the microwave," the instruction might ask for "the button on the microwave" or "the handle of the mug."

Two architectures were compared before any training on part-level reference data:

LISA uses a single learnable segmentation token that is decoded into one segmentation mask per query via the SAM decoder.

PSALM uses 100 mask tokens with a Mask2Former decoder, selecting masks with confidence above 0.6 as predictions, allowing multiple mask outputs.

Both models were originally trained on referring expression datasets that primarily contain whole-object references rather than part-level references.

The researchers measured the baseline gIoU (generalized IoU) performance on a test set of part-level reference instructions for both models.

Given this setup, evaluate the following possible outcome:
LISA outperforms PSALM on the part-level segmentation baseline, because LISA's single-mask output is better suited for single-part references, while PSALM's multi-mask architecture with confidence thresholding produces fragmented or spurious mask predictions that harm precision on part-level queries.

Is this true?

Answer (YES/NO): NO